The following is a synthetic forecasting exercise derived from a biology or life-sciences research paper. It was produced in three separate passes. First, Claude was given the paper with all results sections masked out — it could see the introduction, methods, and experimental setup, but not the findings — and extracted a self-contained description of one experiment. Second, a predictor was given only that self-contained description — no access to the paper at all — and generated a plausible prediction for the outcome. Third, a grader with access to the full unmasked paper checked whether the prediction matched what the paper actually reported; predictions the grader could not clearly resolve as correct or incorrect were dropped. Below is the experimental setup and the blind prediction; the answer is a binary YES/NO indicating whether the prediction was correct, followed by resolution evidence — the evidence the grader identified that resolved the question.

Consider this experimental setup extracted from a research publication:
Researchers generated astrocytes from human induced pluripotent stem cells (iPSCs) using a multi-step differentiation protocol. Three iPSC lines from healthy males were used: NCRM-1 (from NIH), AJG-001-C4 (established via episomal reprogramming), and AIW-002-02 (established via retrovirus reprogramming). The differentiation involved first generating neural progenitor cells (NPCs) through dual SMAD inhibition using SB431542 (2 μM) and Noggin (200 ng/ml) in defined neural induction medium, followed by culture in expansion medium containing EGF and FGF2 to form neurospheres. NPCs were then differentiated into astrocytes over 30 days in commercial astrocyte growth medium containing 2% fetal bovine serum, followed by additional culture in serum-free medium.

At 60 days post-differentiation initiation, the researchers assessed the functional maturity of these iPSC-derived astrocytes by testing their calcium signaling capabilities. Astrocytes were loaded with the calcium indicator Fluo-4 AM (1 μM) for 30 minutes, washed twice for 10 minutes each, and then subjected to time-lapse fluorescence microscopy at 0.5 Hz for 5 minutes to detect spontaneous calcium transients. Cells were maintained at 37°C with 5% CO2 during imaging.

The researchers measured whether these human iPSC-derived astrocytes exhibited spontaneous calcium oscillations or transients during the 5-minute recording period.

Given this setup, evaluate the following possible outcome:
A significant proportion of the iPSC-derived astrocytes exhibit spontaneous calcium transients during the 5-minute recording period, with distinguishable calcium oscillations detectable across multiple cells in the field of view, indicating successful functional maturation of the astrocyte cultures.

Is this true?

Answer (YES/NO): YES